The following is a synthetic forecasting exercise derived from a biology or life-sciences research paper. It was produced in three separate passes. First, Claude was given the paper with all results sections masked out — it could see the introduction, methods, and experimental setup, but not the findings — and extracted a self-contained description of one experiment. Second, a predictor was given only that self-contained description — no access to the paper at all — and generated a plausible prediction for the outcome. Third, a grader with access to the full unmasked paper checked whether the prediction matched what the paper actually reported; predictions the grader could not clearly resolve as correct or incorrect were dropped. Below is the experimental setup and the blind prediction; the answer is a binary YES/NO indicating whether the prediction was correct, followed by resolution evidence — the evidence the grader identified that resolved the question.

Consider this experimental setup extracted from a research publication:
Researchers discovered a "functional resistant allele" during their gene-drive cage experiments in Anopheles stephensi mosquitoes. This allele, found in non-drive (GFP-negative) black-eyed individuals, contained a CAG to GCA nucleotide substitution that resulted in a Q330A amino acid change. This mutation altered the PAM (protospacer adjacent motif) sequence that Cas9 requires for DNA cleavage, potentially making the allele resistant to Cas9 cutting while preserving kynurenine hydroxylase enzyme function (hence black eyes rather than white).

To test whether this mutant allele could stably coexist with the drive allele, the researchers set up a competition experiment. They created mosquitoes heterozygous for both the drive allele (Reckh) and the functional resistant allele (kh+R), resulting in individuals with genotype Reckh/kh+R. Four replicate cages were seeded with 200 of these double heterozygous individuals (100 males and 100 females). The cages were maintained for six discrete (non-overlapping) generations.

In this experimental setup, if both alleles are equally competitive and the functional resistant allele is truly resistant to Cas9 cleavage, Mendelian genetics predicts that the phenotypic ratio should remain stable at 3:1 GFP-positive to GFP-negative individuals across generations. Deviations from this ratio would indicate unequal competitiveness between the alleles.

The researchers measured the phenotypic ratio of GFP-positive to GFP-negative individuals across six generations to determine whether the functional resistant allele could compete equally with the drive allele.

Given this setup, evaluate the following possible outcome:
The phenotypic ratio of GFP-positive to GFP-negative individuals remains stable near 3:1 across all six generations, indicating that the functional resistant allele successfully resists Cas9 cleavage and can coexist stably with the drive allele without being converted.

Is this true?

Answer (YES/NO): NO